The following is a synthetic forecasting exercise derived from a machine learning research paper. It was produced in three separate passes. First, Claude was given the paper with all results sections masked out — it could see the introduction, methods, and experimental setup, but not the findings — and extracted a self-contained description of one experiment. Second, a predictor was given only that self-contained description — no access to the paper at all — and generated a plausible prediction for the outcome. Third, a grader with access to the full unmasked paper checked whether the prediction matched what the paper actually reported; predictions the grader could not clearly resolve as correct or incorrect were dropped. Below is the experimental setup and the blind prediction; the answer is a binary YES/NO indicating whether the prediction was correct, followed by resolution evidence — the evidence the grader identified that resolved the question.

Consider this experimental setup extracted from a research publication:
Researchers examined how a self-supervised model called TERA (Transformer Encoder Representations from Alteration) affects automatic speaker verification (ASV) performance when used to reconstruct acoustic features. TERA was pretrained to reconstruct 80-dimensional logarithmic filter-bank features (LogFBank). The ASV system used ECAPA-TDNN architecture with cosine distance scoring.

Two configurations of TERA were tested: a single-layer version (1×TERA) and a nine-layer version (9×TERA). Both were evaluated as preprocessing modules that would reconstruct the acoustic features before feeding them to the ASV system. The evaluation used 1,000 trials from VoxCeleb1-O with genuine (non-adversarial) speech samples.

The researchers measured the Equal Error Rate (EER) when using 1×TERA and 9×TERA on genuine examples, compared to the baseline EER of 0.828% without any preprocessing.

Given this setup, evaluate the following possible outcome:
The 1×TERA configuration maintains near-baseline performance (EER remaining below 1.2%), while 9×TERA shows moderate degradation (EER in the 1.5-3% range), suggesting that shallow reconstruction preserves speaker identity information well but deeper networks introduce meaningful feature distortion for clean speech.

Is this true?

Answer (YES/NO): NO